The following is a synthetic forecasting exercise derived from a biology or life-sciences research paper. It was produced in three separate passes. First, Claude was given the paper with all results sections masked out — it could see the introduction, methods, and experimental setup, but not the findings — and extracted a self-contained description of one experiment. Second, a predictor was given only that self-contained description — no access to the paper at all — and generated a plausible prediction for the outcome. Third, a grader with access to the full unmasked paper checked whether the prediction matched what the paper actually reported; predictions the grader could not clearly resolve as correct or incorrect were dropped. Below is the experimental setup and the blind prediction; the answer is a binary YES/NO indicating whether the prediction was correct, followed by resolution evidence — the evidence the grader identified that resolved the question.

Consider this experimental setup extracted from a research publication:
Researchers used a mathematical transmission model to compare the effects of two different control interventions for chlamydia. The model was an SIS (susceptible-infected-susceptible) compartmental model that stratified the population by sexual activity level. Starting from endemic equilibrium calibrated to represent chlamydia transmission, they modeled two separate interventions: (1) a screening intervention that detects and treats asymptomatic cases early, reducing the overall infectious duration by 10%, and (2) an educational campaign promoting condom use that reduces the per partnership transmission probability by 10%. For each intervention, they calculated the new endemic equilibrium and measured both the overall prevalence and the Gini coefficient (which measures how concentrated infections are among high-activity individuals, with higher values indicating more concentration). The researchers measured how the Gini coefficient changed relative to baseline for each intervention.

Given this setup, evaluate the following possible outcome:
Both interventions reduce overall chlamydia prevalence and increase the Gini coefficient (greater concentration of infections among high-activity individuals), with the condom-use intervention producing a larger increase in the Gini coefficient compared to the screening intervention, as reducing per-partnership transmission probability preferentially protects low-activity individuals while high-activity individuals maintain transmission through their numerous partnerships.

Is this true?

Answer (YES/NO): NO